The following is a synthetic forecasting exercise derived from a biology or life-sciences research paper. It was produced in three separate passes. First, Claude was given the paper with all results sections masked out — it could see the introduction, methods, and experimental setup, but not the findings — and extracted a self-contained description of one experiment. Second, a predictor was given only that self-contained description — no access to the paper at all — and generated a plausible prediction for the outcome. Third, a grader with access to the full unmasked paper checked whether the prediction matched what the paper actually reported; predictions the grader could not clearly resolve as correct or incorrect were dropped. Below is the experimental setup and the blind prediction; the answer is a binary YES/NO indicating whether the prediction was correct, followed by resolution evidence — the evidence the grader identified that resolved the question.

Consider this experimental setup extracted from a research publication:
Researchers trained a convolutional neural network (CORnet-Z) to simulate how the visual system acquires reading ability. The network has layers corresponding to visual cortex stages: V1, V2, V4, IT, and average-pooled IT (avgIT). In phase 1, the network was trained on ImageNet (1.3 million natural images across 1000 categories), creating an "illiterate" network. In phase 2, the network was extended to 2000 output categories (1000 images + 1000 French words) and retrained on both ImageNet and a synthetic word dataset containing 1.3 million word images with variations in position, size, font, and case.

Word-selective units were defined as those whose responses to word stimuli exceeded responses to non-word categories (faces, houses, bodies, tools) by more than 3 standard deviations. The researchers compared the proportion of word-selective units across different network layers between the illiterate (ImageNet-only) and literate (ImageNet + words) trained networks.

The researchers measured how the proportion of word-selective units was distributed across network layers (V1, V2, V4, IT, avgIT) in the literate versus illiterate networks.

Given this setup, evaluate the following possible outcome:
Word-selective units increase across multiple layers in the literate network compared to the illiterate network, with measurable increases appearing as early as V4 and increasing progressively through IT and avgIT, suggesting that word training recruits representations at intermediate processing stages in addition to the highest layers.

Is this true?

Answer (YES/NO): NO